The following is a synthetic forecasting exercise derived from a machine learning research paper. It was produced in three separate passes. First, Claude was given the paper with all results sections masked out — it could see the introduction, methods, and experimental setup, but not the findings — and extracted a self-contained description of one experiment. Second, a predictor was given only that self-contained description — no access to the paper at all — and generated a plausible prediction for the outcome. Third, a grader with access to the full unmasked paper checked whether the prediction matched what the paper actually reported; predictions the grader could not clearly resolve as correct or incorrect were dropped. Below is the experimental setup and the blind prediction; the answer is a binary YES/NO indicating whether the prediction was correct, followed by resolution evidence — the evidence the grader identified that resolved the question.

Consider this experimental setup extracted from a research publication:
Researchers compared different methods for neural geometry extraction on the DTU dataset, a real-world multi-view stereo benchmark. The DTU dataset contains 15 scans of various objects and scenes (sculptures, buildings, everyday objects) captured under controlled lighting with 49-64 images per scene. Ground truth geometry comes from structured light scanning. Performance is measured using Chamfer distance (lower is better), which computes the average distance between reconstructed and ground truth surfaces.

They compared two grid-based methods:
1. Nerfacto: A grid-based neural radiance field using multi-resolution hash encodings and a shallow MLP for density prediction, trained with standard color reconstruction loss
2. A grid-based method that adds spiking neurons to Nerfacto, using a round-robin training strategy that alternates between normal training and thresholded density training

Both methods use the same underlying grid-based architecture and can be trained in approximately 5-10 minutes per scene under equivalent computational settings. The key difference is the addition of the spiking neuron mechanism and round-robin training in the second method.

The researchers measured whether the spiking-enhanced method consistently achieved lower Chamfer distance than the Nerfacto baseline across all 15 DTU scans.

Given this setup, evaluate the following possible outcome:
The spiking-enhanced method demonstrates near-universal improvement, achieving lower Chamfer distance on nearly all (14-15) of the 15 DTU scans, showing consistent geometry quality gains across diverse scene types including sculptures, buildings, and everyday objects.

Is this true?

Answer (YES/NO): NO